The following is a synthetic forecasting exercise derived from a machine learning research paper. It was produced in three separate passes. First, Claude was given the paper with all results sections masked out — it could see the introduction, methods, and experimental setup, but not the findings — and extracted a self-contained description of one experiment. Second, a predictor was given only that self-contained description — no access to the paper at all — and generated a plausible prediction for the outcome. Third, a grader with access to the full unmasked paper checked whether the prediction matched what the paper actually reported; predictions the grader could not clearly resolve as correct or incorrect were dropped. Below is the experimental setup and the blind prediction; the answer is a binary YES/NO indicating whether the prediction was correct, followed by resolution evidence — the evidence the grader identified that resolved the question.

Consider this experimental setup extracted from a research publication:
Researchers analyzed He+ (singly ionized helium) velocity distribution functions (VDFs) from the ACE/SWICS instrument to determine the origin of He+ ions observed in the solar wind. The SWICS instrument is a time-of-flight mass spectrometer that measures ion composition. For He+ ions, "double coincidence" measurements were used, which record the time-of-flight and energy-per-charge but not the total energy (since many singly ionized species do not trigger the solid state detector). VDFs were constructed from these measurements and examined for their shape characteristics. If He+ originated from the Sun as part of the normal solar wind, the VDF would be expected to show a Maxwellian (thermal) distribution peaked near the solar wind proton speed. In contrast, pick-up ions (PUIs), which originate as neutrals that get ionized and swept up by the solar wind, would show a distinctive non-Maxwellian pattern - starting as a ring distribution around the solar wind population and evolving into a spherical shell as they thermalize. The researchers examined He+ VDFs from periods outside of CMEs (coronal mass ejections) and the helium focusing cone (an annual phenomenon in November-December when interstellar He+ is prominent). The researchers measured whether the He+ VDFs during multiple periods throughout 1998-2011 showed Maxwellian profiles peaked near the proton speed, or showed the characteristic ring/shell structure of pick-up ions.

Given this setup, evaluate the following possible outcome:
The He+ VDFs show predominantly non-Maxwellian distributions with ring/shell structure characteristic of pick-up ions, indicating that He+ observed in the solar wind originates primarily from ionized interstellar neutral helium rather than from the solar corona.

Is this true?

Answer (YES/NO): NO